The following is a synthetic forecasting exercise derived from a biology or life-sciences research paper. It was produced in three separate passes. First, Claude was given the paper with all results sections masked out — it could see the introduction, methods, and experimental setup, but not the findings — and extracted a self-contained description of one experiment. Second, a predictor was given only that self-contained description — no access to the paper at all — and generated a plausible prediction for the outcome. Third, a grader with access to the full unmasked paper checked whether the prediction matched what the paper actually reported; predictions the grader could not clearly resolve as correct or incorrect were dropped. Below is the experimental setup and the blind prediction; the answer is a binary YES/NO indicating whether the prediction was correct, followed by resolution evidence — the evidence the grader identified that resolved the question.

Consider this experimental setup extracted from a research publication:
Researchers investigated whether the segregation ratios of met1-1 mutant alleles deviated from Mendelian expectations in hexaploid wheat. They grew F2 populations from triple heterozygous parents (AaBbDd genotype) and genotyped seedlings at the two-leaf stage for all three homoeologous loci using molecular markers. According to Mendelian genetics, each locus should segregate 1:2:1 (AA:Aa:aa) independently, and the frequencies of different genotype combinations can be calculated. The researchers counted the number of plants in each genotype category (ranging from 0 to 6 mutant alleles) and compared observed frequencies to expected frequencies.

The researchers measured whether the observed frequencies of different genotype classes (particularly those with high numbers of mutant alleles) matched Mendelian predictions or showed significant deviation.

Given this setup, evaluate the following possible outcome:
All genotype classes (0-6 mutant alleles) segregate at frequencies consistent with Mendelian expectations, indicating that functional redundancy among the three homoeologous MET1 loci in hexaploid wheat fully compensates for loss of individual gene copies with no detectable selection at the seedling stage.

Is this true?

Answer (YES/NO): NO